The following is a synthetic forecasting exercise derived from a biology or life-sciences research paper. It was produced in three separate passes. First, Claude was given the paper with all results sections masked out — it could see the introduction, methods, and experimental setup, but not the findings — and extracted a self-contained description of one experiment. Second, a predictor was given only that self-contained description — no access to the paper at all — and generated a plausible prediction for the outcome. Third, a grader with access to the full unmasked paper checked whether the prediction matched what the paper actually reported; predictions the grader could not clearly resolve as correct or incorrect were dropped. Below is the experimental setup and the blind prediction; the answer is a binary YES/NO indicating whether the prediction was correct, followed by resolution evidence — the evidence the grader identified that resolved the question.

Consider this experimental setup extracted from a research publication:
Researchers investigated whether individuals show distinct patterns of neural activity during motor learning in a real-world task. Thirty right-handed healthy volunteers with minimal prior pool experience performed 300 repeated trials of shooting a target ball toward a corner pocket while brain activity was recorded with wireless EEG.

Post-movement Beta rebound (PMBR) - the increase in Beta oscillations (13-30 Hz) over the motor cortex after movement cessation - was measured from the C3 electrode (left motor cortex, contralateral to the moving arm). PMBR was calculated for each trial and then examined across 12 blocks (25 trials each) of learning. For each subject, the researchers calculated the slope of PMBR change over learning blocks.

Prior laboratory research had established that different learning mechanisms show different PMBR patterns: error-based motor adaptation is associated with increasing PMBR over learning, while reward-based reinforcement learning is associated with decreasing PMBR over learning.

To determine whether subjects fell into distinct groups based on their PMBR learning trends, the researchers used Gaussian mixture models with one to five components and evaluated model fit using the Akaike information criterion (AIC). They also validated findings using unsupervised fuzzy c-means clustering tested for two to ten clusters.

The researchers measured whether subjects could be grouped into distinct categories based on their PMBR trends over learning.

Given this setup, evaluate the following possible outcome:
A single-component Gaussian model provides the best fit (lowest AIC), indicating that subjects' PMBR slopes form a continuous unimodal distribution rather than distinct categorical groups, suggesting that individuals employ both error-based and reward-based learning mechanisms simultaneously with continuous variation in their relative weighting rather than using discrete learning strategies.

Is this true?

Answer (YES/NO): NO